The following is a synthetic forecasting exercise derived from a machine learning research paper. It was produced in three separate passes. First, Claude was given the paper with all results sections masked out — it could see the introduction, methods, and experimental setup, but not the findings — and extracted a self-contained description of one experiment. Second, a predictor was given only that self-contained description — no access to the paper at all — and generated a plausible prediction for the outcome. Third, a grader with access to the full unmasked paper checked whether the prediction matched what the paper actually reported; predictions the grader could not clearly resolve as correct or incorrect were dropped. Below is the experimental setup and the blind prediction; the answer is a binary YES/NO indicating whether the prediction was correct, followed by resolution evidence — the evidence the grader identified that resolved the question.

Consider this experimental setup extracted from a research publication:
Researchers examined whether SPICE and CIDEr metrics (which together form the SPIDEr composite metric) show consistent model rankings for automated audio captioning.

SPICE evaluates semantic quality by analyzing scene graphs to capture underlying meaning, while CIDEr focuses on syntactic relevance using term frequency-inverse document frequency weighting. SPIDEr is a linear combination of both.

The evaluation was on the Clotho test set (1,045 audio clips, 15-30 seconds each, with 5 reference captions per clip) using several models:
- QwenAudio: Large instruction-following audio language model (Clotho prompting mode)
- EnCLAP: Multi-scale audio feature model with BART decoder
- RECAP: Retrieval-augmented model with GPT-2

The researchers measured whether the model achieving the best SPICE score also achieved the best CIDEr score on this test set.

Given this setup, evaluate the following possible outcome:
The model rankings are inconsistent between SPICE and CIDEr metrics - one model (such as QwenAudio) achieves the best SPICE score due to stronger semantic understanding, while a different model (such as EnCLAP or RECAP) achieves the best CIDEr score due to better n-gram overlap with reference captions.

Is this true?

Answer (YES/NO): YES